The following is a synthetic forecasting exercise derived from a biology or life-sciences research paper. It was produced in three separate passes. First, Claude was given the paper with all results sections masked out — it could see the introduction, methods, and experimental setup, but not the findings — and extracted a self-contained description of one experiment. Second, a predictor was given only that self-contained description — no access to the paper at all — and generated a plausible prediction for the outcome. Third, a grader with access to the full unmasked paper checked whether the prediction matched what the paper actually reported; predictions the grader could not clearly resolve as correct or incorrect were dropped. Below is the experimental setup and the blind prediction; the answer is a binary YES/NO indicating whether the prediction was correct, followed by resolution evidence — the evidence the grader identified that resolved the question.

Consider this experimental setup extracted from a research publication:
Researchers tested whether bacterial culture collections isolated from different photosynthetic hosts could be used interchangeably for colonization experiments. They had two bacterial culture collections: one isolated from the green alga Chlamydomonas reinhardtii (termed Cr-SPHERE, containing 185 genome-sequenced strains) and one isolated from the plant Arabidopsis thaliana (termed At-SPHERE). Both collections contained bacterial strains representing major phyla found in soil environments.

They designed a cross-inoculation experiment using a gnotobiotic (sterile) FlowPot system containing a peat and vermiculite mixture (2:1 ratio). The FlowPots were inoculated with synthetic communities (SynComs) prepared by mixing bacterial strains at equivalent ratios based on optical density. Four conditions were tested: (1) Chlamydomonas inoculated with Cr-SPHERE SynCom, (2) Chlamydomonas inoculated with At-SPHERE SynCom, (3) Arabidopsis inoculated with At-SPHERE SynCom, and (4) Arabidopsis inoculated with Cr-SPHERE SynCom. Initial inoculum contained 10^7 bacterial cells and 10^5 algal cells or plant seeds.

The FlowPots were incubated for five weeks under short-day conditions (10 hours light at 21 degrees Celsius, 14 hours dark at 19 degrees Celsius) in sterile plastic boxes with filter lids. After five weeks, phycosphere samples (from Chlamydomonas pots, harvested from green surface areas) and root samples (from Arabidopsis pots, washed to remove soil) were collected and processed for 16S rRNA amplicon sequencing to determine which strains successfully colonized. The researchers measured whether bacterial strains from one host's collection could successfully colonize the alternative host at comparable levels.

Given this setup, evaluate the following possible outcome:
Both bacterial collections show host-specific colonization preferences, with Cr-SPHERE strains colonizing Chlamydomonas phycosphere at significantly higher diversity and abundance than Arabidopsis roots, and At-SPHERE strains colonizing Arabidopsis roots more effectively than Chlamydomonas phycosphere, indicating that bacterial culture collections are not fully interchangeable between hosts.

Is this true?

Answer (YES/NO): NO